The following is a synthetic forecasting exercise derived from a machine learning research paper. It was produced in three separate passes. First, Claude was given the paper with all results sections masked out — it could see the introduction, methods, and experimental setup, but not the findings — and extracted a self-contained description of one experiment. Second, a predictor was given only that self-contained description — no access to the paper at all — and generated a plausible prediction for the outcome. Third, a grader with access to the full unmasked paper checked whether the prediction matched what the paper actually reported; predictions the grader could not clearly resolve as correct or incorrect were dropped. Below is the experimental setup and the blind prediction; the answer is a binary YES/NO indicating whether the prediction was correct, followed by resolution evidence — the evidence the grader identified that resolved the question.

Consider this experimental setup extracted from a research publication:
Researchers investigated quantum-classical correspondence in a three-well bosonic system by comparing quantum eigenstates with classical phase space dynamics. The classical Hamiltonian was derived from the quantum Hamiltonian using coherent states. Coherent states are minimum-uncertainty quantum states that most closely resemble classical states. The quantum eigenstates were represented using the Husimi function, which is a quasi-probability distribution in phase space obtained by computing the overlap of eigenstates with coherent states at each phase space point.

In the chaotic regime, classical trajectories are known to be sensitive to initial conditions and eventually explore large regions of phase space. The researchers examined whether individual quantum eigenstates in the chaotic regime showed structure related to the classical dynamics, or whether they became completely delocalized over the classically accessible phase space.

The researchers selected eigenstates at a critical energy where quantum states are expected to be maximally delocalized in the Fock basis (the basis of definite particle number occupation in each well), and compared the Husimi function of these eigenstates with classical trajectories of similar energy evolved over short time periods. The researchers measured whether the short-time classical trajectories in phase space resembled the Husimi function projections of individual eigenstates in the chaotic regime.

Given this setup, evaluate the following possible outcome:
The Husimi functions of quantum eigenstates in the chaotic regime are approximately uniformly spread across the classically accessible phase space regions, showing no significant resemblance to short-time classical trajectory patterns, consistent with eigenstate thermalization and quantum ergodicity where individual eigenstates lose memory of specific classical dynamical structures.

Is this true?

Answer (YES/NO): NO